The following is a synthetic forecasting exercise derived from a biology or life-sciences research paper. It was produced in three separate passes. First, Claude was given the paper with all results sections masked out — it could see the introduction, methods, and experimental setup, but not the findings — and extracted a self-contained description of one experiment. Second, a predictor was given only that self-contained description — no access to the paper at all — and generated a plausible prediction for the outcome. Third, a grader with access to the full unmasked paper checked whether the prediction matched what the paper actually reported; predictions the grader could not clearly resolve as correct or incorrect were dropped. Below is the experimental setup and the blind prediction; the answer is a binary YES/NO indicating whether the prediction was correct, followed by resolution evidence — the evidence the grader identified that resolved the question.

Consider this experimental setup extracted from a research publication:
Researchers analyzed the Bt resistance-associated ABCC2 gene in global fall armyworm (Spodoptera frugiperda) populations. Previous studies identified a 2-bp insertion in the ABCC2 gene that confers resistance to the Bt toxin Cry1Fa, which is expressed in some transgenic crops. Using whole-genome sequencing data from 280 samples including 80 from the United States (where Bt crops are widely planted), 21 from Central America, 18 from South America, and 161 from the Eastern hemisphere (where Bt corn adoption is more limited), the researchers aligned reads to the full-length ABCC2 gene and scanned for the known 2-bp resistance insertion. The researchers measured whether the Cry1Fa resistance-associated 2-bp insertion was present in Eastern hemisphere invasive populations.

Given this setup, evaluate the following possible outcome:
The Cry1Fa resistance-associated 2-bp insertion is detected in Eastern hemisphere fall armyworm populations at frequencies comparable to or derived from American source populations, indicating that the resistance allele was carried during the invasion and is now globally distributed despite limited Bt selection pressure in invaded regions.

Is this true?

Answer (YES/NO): NO